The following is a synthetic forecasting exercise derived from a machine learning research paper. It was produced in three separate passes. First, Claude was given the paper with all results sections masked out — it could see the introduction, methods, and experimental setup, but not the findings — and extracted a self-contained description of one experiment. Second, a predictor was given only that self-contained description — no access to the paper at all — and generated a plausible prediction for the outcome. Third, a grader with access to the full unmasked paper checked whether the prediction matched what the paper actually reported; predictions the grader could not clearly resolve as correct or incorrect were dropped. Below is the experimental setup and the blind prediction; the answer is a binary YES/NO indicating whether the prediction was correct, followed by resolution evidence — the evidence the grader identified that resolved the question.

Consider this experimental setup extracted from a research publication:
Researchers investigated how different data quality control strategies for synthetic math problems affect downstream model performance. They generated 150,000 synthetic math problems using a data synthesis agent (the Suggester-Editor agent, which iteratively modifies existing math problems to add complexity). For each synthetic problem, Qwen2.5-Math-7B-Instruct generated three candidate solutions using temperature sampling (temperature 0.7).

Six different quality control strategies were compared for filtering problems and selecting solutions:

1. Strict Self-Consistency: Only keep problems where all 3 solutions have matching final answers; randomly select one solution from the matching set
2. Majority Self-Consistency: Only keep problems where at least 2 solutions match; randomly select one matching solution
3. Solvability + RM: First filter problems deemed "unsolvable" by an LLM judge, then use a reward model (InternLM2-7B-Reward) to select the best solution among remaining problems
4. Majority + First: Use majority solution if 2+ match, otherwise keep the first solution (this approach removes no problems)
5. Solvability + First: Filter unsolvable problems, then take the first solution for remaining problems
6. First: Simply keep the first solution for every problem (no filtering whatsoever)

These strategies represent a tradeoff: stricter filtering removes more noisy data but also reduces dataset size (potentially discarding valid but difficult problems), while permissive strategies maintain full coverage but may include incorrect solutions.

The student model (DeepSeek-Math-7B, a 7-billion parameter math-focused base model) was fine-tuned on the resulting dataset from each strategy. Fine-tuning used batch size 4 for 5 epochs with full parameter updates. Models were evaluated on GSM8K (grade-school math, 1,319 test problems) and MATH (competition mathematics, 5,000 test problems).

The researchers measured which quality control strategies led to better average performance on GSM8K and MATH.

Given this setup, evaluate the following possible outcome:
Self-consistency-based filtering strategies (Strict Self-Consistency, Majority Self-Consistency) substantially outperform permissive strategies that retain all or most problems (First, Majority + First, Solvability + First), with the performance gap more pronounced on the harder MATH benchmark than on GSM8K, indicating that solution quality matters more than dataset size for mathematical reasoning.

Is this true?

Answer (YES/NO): NO